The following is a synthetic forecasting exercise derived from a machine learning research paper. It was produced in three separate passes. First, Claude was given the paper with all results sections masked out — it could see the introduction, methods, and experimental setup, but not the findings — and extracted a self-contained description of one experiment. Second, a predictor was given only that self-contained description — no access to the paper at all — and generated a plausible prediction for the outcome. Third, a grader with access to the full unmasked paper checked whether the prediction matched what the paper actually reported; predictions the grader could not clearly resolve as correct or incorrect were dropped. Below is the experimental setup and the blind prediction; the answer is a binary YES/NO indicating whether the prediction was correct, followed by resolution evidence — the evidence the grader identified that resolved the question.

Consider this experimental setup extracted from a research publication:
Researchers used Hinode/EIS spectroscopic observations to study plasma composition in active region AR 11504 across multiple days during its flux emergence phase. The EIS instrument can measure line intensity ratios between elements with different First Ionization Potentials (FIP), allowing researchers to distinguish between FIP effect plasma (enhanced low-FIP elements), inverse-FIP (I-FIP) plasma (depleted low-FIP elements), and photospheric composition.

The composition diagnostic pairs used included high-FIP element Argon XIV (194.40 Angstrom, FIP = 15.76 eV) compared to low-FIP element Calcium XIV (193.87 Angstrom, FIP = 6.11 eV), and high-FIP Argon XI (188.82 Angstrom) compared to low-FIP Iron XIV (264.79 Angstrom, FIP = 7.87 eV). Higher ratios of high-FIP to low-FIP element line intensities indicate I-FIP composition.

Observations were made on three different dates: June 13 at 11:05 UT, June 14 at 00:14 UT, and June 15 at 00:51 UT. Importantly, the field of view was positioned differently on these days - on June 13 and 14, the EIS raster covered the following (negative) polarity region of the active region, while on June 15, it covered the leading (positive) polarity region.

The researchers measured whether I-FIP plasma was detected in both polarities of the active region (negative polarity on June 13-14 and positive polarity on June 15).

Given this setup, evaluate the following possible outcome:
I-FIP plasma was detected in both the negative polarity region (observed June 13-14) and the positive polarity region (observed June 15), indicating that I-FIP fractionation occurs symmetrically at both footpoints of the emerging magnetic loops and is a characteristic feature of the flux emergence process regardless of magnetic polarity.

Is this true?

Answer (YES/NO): NO